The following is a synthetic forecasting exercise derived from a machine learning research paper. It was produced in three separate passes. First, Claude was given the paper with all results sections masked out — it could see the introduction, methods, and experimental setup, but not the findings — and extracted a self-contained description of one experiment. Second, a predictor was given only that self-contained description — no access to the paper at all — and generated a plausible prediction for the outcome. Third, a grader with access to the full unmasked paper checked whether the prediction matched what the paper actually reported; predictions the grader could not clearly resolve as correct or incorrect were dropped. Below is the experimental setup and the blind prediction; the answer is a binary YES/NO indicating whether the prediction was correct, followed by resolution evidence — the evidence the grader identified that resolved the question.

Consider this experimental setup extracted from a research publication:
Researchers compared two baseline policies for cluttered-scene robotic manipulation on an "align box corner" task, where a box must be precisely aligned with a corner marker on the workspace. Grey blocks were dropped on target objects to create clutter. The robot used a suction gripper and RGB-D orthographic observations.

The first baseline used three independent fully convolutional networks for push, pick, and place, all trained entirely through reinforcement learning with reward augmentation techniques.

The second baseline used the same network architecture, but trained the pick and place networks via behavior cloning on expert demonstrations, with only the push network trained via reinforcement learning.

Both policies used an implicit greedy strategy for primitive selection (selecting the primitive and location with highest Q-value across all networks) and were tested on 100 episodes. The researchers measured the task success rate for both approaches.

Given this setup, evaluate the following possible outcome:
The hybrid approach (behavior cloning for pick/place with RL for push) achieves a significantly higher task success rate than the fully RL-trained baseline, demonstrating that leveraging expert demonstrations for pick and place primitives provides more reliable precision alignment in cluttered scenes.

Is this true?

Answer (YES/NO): YES